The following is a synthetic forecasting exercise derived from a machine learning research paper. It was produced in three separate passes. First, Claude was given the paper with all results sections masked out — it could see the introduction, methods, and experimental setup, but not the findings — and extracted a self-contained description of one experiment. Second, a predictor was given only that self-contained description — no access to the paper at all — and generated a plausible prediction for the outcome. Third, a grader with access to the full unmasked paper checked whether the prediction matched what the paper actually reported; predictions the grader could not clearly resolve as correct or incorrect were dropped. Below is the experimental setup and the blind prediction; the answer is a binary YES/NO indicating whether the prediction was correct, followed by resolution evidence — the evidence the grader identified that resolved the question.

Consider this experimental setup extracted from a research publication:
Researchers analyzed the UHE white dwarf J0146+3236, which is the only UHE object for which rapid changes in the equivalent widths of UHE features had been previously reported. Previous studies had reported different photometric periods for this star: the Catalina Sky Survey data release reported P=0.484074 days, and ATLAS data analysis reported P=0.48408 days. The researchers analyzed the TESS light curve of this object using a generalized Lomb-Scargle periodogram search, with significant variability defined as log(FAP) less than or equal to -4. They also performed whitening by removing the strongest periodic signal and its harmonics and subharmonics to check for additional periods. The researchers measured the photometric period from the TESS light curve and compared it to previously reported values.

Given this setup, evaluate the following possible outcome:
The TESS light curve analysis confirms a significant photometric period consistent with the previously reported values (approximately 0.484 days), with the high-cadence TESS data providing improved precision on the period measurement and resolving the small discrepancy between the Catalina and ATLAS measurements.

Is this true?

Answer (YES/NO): NO